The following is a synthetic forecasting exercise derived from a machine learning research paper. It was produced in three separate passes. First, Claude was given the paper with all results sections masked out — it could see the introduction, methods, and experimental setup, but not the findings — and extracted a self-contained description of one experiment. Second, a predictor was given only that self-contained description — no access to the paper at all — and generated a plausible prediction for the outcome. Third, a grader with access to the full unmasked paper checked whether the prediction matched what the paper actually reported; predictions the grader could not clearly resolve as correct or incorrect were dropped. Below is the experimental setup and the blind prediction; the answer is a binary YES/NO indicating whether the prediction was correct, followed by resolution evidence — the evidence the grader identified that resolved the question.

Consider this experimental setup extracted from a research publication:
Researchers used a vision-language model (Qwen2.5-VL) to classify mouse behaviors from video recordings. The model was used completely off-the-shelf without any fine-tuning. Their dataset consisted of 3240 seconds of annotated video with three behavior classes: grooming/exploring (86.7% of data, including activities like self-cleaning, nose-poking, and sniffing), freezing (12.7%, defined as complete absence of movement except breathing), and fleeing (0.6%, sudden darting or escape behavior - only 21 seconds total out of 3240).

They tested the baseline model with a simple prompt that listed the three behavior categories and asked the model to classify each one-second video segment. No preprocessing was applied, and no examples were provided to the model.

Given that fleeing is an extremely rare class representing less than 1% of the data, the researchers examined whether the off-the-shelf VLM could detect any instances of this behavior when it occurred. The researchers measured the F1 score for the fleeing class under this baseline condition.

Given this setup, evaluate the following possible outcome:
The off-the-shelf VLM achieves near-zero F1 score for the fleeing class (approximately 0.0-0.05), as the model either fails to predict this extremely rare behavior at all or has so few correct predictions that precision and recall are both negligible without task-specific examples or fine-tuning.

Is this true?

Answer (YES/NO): YES